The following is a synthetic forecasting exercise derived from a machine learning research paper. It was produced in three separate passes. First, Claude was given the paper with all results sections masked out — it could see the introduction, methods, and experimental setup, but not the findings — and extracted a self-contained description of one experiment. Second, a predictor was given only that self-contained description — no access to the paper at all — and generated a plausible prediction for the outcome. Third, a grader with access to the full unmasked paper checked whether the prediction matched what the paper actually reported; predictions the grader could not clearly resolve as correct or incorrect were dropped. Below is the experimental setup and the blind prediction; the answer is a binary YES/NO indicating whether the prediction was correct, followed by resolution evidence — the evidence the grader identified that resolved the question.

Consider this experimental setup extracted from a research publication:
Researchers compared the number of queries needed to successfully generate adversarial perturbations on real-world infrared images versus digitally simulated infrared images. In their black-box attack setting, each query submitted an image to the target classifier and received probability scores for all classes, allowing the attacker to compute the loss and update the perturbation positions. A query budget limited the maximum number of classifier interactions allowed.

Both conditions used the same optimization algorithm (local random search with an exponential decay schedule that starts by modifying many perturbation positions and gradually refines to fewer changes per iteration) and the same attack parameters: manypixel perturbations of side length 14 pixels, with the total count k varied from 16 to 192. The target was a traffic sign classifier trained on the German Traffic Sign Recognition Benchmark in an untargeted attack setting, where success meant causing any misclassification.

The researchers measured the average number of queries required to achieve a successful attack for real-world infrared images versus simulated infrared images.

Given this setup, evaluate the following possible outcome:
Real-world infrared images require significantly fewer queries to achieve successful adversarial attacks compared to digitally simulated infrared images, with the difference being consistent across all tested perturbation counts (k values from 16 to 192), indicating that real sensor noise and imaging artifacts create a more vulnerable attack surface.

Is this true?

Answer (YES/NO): YES